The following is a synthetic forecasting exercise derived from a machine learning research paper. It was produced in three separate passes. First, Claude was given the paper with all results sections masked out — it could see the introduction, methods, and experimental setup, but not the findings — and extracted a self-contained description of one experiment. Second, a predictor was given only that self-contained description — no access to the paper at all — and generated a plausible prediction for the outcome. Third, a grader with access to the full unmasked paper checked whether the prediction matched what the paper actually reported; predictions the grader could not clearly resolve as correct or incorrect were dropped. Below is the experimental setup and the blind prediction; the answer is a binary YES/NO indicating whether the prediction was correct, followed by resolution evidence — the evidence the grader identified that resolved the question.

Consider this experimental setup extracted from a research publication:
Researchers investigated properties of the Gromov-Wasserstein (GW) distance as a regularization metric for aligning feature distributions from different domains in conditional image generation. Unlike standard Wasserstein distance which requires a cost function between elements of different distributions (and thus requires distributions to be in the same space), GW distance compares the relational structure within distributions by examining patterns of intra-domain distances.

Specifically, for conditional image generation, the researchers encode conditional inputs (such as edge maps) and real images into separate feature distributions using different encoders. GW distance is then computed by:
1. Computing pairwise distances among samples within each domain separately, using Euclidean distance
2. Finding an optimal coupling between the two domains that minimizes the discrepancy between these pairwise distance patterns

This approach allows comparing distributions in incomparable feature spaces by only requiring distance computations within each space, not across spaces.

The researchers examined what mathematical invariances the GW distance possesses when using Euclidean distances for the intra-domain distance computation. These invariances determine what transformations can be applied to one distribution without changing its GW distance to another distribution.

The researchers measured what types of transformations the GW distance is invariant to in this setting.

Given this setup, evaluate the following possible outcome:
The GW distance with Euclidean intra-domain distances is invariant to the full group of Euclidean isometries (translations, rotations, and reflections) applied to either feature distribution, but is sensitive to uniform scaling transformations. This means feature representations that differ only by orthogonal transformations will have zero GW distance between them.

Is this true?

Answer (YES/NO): NO